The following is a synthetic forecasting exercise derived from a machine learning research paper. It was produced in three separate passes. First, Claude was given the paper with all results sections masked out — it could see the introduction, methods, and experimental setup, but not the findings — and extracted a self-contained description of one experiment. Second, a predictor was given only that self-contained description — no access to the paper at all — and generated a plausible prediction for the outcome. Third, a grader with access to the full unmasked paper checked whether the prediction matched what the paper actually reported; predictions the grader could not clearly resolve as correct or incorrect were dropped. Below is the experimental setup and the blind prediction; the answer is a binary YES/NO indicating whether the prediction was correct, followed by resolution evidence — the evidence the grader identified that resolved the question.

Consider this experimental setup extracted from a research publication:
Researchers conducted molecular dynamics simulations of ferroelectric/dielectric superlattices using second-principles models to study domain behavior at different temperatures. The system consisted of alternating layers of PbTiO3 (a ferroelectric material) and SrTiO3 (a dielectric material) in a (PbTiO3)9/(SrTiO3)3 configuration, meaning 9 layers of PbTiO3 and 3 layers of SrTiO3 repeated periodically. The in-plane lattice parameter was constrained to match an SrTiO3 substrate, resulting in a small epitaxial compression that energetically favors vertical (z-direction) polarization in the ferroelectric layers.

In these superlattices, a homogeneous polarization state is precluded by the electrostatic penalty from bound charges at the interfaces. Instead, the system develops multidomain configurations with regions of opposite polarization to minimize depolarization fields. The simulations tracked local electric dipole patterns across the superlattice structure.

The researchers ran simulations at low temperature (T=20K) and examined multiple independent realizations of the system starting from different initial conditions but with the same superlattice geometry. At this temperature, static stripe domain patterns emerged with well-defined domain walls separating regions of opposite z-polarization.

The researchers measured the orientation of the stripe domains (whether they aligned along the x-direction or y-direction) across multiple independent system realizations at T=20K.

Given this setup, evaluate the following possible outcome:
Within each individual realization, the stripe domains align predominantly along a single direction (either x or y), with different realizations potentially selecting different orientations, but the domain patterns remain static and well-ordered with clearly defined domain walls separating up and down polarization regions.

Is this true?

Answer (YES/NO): YES